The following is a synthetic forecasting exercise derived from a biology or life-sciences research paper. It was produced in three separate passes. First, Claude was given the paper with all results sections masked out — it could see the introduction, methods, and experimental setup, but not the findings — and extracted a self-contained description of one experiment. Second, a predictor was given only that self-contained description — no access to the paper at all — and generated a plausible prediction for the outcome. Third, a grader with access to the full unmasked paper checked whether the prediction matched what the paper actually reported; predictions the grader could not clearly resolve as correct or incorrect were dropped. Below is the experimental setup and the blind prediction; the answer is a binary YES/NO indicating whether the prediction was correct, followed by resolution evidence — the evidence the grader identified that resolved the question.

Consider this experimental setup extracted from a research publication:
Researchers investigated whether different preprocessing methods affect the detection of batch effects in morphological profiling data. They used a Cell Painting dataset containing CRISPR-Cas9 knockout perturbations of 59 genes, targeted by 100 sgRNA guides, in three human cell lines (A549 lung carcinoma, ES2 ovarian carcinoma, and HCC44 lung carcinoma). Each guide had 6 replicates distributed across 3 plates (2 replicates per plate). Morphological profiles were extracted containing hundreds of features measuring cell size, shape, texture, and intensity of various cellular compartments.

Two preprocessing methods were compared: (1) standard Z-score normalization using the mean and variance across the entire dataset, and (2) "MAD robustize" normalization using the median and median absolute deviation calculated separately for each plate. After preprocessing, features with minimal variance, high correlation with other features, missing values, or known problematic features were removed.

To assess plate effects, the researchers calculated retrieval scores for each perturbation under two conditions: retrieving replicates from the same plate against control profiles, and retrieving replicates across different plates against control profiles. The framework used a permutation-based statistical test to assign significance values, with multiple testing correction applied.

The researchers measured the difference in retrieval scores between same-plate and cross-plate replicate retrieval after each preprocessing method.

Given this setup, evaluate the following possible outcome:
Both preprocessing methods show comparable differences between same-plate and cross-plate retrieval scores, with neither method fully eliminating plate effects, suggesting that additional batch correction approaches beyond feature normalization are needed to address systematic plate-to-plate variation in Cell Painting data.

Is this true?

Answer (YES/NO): NO